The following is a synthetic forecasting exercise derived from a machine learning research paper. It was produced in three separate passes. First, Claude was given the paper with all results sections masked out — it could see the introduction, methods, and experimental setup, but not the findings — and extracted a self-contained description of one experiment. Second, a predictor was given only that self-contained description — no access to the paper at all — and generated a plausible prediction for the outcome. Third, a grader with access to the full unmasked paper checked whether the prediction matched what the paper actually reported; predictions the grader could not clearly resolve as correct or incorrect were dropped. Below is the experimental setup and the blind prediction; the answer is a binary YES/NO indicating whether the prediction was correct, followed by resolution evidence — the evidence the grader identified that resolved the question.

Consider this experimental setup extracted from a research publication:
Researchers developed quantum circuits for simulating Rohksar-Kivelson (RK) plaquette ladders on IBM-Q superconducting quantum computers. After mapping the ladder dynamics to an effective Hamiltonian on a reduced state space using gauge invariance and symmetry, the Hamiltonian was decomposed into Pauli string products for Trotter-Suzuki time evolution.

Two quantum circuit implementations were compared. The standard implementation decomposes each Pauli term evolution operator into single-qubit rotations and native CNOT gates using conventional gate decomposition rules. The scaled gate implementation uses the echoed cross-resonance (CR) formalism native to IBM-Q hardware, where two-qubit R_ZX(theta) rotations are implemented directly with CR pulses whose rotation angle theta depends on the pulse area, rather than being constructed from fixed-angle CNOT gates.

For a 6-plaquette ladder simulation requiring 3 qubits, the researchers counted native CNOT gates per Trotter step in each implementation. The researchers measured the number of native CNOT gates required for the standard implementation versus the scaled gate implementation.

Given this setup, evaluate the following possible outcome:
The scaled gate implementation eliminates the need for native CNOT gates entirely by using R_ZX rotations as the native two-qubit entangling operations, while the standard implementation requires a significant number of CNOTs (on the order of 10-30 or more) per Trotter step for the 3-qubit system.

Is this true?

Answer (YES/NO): NO